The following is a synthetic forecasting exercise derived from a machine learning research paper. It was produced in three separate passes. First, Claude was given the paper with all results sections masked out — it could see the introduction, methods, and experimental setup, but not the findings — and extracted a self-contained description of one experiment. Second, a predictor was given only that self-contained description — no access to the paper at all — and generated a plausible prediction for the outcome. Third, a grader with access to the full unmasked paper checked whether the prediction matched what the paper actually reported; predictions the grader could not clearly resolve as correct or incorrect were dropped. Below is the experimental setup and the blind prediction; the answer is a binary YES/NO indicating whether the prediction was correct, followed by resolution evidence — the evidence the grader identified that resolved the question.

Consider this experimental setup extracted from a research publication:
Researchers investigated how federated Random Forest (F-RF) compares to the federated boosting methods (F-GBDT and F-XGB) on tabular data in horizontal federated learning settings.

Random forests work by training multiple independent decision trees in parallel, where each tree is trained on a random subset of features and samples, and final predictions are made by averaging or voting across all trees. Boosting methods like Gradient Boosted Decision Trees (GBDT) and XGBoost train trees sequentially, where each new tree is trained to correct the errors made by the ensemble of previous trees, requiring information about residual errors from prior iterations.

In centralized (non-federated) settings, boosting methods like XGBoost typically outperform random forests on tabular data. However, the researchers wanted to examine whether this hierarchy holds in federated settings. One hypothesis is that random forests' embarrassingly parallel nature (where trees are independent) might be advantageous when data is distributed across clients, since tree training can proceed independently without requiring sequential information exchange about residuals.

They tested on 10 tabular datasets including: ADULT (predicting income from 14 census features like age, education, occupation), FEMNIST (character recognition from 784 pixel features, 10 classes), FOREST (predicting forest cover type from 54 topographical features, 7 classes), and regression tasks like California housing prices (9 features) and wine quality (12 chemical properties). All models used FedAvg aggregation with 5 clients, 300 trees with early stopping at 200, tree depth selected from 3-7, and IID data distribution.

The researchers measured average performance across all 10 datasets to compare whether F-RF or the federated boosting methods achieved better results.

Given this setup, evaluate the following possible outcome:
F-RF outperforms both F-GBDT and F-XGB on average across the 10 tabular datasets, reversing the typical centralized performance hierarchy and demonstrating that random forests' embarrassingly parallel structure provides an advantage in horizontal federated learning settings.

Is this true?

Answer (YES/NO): NO